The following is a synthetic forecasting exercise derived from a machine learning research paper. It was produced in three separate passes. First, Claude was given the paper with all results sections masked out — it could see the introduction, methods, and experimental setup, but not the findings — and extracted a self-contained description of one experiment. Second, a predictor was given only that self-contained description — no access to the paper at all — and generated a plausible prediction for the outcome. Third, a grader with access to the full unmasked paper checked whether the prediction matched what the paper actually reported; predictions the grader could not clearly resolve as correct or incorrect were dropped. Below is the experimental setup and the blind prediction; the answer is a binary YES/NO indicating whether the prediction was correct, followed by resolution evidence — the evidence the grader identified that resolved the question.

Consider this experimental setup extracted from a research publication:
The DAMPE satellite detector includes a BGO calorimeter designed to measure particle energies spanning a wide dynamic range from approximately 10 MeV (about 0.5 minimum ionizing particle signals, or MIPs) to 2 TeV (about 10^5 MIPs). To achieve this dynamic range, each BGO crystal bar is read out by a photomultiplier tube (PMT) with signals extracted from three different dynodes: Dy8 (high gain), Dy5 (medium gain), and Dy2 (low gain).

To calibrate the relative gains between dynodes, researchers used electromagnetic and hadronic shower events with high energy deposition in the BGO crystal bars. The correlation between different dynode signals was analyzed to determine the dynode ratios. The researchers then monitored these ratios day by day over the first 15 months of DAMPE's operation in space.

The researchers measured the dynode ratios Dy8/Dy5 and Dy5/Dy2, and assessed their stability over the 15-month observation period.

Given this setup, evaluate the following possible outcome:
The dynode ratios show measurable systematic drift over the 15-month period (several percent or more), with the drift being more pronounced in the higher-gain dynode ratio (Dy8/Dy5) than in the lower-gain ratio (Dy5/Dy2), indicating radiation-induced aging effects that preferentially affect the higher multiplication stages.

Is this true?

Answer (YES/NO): NO